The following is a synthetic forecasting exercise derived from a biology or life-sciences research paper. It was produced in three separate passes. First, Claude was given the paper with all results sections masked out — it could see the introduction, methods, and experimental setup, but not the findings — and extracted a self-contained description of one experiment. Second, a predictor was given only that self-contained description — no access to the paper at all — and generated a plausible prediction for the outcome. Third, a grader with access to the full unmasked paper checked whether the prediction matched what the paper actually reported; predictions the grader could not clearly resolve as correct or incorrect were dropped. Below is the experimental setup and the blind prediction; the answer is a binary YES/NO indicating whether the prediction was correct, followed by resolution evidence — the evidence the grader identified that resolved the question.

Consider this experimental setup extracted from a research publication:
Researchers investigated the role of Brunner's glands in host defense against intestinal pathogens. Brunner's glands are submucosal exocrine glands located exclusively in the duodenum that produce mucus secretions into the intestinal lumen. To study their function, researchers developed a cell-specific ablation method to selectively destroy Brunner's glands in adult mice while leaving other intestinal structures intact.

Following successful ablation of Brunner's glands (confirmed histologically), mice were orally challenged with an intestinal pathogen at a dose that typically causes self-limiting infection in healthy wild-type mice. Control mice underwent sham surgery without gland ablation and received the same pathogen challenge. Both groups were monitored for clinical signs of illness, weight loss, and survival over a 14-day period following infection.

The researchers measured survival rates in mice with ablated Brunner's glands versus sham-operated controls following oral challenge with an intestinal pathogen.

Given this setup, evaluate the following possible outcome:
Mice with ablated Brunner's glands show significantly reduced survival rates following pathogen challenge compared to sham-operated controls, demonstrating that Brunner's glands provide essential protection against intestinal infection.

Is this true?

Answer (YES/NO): YES